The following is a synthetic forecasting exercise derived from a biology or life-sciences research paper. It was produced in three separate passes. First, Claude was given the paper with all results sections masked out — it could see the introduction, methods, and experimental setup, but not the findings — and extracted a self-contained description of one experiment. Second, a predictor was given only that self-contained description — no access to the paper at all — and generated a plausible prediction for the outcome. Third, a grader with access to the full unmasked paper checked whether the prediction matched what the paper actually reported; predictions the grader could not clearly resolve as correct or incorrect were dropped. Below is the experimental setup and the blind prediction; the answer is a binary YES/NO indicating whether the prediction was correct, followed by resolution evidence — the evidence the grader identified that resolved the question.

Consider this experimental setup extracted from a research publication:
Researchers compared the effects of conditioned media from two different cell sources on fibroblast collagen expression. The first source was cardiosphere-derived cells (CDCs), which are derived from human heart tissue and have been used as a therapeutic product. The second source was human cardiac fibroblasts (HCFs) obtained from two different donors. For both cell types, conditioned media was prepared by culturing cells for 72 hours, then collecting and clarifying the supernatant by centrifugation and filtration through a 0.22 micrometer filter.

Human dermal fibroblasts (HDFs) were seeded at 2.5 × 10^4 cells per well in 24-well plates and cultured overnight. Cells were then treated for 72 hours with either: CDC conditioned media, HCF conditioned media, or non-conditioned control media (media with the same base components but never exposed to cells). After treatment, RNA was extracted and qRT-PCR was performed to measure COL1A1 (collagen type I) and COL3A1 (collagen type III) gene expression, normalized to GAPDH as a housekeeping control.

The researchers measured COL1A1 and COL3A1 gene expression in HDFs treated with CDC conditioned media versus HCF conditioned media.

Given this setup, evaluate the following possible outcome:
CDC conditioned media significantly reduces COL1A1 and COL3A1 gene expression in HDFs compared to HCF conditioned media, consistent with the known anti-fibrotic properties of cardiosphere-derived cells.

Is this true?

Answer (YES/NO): YES